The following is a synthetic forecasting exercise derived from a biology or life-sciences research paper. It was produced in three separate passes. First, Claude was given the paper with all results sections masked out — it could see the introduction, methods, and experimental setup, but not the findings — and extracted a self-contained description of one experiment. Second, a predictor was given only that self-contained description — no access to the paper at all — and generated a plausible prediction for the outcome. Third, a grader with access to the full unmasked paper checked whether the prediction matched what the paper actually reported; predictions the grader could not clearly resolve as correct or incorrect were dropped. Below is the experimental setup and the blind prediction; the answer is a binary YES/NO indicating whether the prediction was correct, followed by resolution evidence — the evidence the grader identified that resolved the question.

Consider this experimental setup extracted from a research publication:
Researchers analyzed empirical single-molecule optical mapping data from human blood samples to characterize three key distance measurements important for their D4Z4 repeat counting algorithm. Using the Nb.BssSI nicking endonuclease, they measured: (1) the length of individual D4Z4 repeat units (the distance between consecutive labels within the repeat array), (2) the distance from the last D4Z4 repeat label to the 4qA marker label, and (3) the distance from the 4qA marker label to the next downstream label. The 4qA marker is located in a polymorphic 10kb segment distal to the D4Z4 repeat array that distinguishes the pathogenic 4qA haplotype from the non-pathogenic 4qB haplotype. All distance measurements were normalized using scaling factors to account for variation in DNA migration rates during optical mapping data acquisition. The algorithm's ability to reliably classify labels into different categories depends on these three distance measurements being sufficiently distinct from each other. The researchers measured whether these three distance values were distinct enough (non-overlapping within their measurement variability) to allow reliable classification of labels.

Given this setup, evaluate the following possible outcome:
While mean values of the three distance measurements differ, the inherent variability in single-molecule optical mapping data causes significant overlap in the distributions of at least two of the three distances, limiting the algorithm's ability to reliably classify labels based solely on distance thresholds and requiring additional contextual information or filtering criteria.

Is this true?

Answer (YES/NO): NO